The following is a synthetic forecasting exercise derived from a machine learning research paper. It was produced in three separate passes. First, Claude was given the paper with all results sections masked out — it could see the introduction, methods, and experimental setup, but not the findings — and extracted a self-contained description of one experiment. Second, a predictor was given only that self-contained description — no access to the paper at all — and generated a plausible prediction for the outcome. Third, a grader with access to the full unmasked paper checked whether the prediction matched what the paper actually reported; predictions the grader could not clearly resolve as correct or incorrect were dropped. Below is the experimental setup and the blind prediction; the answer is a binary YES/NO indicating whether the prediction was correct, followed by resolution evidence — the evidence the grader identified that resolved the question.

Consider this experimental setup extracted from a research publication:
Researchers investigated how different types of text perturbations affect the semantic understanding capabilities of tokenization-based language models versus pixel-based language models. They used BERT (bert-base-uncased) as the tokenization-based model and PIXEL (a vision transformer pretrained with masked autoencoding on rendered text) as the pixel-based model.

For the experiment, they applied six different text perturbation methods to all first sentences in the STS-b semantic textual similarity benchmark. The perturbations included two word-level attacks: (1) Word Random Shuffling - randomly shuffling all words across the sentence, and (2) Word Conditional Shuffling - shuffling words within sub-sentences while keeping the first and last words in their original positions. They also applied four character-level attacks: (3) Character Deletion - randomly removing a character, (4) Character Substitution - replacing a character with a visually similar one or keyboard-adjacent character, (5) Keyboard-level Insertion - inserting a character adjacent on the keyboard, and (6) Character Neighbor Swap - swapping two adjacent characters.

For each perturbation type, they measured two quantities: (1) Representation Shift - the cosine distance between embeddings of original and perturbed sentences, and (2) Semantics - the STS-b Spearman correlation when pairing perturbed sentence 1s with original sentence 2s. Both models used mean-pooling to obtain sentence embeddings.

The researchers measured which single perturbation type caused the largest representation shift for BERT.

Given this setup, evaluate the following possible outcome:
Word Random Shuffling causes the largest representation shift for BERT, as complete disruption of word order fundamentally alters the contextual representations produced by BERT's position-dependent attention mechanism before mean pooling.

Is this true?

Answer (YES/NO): YES